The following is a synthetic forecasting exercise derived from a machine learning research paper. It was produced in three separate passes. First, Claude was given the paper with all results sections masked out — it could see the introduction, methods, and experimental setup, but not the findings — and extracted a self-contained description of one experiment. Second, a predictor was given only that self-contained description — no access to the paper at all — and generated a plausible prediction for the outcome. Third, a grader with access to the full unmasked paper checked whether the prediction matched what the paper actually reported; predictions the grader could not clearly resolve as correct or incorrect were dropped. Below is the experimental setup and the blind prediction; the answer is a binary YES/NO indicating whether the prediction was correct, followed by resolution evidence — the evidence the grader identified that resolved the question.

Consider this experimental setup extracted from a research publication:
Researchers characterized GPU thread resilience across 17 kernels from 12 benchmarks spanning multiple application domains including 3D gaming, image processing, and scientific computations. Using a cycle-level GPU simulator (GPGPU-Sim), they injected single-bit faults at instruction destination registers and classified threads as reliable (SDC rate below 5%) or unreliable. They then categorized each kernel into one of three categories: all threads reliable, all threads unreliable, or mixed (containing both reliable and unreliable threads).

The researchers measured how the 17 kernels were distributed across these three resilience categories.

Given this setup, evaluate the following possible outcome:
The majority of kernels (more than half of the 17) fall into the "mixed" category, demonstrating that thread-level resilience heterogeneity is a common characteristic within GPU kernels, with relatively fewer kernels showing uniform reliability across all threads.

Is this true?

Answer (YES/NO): YES